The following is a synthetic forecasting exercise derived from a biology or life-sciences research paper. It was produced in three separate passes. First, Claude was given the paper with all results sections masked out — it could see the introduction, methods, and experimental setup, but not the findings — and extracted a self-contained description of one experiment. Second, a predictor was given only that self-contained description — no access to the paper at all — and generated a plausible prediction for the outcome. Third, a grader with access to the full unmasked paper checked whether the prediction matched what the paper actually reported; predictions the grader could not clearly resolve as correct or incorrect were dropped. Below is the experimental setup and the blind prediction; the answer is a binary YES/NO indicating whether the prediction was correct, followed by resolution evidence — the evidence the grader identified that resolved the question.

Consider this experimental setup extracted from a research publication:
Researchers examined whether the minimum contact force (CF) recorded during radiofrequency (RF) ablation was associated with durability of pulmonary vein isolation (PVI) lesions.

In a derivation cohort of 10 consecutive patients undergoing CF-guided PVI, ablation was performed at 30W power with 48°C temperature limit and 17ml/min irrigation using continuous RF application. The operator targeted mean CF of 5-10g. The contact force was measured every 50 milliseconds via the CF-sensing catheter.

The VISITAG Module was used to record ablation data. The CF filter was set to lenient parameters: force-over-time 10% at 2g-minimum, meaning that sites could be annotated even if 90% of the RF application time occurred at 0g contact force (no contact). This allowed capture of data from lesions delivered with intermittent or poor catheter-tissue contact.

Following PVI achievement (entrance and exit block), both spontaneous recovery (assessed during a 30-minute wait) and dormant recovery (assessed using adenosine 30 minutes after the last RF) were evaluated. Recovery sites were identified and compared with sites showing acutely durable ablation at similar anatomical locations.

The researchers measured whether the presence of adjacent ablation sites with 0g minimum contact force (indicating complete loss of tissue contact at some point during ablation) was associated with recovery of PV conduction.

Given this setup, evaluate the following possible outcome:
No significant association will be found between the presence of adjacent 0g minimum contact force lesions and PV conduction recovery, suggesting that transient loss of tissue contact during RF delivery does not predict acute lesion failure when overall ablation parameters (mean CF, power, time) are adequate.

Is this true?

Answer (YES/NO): NO